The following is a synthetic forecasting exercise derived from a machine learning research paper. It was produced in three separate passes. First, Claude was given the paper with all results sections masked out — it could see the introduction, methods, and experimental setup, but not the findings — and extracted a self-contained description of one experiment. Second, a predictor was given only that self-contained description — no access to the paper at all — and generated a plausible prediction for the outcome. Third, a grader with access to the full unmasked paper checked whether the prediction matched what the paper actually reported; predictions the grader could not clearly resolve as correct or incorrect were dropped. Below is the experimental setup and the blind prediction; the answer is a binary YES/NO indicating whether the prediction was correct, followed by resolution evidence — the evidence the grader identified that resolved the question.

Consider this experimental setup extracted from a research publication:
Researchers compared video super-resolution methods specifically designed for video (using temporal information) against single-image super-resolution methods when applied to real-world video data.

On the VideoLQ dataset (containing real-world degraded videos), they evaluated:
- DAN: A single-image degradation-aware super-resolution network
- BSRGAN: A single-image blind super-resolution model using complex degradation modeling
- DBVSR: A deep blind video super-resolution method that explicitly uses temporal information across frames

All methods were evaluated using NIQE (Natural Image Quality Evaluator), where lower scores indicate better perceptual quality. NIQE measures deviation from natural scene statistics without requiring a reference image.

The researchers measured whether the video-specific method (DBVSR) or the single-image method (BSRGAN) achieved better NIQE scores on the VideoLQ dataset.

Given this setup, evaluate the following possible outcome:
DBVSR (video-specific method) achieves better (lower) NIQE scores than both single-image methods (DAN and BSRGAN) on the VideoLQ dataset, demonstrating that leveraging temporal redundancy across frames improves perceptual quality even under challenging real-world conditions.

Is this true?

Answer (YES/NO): NO